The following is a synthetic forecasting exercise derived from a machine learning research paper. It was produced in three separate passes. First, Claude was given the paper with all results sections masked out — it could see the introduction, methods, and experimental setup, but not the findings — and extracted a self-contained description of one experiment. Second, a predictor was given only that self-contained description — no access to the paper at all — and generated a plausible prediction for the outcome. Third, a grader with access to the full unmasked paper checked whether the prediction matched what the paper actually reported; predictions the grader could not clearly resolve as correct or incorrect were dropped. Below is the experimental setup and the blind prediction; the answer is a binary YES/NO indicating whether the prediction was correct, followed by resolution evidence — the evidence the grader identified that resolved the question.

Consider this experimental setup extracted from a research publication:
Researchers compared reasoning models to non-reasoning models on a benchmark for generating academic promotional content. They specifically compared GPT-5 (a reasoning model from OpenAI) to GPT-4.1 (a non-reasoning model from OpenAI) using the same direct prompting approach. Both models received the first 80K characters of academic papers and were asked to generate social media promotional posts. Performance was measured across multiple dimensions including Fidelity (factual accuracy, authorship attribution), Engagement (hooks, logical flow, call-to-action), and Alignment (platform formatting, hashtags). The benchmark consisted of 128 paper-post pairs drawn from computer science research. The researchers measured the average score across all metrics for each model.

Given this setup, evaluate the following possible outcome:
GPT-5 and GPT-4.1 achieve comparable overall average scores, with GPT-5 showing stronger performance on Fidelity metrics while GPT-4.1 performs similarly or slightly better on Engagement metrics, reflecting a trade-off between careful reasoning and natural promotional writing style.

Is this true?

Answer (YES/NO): NO